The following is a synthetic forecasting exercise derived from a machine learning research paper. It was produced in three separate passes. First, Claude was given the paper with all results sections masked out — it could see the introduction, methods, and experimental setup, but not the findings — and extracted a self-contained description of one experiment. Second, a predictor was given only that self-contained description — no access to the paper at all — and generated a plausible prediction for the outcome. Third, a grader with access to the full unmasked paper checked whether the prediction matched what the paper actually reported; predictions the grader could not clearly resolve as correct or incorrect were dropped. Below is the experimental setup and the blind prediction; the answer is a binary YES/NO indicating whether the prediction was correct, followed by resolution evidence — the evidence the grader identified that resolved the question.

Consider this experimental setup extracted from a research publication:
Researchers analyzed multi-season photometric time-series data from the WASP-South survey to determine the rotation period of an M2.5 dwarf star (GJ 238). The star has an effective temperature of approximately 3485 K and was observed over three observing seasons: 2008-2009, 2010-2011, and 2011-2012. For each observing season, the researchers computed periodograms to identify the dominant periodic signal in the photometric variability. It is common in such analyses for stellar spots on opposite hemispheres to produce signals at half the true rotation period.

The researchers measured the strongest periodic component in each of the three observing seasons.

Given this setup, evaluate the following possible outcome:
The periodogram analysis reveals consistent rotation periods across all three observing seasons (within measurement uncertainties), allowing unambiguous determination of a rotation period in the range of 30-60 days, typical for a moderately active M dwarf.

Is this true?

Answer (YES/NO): NO